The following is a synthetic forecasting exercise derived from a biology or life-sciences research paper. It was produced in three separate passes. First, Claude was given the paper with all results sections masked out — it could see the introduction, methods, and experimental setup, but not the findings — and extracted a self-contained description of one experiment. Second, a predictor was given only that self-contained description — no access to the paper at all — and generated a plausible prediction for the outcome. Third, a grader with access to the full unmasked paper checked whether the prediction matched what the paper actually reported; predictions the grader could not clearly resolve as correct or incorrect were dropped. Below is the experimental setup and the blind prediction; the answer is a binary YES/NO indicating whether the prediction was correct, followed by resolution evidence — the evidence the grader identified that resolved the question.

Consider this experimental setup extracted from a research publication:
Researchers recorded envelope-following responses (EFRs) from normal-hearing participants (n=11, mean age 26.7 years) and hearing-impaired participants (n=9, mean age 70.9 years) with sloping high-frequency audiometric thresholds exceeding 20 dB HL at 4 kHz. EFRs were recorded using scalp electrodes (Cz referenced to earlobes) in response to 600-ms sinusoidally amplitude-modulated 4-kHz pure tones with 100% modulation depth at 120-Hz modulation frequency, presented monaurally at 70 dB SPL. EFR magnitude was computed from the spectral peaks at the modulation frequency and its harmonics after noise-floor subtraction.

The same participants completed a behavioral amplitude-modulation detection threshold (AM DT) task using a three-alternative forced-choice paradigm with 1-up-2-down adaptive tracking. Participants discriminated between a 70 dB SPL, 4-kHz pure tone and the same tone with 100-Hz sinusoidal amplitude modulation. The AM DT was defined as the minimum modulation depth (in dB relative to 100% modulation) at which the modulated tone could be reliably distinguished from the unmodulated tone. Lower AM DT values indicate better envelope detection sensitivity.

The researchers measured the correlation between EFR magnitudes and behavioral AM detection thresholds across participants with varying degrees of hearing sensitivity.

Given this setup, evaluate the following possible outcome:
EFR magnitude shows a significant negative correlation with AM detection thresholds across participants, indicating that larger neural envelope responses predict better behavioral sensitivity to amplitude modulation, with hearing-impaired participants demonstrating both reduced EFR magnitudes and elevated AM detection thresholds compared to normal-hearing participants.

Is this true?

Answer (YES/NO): YES